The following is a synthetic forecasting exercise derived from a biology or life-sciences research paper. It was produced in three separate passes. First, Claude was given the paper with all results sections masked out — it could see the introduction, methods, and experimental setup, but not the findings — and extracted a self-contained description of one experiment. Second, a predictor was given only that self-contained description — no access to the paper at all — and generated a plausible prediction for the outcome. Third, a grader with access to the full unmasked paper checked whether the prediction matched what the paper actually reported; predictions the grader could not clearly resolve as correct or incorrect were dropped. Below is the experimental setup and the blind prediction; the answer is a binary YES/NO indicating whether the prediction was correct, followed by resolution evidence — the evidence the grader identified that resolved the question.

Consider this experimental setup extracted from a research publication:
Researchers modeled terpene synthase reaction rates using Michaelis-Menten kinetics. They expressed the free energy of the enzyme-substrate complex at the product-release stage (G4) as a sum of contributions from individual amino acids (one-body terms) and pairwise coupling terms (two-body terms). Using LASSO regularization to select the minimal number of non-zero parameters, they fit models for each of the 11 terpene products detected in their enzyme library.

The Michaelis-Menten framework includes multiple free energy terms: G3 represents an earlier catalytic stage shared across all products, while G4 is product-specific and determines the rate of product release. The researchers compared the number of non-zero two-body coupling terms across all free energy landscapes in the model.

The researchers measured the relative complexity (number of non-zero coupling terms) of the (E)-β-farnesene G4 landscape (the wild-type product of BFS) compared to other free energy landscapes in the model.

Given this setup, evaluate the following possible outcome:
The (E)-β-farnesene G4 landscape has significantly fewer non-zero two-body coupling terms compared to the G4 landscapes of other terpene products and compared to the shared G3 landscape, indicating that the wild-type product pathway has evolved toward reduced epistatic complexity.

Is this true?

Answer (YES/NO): NO